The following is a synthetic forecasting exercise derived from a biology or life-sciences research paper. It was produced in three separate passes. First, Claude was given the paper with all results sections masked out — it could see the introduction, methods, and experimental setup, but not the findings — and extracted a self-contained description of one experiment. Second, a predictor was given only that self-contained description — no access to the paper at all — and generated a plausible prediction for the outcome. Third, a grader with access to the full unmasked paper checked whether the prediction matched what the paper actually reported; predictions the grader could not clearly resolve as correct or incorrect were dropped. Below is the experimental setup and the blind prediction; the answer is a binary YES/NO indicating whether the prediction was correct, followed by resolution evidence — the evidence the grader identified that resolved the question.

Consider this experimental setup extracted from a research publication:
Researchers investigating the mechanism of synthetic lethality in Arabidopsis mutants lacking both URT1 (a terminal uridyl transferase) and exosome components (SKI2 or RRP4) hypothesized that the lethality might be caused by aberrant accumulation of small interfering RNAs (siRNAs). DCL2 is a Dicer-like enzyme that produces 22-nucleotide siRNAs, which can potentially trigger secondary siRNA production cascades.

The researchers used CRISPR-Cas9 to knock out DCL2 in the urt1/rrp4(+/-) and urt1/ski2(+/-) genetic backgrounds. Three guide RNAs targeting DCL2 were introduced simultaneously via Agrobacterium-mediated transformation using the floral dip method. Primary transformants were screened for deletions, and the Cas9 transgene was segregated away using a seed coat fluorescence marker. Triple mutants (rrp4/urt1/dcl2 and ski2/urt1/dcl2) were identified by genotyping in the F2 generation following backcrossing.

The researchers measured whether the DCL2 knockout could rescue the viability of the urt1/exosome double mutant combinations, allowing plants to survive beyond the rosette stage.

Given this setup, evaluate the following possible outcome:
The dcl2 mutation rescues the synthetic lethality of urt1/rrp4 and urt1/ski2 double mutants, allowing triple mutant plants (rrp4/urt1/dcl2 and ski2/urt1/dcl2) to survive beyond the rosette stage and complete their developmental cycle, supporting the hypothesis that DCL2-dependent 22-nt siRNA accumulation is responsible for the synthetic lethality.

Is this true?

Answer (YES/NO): YES